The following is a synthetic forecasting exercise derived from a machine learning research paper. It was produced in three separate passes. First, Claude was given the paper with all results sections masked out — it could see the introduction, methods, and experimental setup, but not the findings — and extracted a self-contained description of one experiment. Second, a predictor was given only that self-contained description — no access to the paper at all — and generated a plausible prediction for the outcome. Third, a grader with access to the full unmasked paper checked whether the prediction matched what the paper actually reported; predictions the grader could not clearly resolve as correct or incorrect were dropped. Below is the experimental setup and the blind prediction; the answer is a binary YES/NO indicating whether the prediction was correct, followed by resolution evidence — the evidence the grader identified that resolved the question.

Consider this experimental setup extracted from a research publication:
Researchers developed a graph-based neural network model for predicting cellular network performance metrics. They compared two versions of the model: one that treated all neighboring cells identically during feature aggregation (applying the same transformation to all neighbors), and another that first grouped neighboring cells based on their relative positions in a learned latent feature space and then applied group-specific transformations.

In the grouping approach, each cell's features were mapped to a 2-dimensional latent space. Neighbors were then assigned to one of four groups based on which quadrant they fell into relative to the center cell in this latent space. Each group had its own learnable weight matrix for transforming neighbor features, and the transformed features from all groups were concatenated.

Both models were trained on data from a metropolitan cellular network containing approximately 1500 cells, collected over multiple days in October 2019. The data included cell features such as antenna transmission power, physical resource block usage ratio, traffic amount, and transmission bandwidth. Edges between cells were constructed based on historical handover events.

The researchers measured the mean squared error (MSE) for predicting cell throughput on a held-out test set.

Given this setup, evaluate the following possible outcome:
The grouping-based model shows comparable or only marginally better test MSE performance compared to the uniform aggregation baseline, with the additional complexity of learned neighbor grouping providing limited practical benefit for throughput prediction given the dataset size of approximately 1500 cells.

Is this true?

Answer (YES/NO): NO